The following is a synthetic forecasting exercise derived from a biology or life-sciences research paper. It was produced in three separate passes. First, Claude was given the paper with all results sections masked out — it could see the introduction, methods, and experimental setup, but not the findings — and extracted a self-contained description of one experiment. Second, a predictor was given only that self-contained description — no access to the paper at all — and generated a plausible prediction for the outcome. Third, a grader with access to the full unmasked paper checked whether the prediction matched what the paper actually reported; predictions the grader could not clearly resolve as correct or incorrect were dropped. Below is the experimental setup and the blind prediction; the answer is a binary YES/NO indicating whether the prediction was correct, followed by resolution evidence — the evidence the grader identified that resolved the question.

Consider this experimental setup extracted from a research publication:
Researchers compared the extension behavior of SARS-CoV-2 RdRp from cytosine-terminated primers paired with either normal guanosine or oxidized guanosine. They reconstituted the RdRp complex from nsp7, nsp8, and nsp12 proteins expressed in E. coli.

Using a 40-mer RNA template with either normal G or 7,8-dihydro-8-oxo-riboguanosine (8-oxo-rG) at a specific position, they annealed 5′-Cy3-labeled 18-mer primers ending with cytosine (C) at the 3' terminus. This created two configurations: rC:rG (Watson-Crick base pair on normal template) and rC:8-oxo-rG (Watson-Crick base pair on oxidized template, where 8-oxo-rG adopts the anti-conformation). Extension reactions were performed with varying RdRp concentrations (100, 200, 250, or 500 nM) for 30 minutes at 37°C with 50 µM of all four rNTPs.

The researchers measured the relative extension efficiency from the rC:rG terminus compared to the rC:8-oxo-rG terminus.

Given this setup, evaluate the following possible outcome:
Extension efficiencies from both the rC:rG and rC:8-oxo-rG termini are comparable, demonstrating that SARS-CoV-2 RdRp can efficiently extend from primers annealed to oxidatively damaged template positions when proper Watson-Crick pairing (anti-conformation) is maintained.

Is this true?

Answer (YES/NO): NO